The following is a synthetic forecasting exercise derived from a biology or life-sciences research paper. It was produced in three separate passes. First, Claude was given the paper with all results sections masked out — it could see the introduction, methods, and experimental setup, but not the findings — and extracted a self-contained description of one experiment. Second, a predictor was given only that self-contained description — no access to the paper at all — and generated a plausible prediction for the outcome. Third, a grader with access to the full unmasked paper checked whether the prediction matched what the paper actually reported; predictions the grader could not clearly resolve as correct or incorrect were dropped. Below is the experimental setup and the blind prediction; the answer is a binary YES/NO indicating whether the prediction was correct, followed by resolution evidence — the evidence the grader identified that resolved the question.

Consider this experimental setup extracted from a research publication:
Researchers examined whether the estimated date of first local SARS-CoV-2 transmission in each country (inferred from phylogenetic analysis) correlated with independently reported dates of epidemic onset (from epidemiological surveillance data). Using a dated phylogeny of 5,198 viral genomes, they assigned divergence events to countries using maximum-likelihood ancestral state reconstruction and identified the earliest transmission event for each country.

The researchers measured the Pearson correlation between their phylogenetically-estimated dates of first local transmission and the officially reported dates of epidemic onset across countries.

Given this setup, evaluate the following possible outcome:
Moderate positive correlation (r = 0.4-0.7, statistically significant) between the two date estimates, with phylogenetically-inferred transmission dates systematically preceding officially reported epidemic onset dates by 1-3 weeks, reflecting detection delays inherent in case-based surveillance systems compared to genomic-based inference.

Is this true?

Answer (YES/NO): NO